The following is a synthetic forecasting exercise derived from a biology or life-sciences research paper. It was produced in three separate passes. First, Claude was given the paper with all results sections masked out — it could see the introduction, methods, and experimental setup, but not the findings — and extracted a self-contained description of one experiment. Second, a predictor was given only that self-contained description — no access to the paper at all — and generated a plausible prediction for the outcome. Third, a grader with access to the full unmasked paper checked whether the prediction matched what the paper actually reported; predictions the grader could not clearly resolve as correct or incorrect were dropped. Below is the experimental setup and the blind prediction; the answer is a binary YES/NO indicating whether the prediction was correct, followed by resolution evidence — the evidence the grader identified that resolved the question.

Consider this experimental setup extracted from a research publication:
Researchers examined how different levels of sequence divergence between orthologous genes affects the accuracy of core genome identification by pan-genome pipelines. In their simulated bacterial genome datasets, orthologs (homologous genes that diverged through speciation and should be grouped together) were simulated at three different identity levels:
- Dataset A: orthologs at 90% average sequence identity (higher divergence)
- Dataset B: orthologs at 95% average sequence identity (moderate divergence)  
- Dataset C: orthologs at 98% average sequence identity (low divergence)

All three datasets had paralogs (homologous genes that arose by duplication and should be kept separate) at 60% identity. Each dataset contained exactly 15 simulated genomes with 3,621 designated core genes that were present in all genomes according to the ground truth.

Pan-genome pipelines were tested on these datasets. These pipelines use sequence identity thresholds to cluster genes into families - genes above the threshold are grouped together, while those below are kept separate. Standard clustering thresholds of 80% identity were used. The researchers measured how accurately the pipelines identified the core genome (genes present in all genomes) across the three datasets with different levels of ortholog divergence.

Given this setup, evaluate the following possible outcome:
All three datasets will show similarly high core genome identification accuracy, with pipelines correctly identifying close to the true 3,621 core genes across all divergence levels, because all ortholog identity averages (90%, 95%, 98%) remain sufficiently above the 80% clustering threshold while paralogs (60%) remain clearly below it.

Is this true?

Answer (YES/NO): NO